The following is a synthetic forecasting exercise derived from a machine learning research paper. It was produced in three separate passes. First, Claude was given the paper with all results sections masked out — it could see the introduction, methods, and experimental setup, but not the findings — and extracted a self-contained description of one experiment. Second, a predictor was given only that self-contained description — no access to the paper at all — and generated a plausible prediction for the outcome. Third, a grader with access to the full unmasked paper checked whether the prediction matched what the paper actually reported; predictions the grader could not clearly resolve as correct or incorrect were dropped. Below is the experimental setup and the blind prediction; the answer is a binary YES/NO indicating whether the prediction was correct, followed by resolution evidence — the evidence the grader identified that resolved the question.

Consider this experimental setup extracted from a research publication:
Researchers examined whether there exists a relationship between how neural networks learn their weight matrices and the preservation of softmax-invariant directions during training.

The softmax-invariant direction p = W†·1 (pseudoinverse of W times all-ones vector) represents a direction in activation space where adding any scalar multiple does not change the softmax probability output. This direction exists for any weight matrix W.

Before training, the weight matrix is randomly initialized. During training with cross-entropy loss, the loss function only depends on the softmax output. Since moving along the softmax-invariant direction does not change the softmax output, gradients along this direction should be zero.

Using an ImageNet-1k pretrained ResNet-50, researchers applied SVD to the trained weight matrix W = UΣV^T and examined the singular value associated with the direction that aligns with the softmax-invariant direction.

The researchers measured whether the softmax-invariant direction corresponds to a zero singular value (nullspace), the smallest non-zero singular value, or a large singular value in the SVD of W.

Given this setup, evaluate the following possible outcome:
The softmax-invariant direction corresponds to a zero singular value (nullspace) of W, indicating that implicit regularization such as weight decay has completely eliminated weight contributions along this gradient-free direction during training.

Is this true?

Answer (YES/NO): NO